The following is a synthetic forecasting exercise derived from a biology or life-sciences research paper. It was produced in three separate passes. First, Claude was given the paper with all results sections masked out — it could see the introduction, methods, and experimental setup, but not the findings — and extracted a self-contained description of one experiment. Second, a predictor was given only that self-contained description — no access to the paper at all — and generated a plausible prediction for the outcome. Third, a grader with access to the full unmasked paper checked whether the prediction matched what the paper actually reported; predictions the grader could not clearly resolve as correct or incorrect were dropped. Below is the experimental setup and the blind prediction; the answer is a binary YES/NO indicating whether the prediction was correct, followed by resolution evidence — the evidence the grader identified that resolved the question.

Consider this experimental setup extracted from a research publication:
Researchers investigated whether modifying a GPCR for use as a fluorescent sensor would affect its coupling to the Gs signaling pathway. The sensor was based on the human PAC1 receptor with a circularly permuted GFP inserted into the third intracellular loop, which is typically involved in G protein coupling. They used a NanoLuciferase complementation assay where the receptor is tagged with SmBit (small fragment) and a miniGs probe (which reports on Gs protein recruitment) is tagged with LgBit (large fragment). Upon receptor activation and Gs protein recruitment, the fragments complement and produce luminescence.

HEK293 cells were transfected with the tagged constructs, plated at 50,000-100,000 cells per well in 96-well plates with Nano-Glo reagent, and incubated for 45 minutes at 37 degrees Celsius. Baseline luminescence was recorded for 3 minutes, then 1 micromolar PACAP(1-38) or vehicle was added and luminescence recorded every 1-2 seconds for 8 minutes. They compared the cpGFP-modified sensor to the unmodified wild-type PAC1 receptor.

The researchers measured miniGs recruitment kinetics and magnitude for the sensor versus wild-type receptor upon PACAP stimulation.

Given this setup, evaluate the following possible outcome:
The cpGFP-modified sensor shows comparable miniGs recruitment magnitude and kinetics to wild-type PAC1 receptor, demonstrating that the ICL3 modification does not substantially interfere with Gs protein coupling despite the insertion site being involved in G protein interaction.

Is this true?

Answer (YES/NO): NO